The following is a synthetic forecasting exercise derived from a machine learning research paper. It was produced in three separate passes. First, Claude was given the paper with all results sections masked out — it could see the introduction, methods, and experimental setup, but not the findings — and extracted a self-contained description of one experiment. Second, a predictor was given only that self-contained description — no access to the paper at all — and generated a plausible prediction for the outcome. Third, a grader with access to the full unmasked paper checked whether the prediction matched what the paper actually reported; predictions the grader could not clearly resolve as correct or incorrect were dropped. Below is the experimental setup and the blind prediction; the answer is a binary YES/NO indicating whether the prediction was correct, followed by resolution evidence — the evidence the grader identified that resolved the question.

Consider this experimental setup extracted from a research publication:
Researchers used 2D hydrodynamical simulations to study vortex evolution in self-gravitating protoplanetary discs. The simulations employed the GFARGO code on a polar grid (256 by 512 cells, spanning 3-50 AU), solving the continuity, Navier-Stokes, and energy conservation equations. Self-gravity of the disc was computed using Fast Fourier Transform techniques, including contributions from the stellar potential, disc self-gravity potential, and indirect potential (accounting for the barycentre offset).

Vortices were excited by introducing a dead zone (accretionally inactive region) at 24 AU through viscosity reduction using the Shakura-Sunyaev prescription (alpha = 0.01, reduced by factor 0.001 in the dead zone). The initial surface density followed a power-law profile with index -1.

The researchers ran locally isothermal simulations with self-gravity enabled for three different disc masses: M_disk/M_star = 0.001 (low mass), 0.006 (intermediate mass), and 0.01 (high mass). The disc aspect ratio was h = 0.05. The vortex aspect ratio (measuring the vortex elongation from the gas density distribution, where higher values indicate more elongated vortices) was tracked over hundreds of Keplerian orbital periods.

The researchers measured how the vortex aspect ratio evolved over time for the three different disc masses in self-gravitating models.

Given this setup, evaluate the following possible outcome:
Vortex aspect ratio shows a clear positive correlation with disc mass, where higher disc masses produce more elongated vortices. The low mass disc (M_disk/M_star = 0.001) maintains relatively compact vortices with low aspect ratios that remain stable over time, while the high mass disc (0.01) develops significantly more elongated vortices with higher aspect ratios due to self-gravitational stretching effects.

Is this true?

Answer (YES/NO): NO